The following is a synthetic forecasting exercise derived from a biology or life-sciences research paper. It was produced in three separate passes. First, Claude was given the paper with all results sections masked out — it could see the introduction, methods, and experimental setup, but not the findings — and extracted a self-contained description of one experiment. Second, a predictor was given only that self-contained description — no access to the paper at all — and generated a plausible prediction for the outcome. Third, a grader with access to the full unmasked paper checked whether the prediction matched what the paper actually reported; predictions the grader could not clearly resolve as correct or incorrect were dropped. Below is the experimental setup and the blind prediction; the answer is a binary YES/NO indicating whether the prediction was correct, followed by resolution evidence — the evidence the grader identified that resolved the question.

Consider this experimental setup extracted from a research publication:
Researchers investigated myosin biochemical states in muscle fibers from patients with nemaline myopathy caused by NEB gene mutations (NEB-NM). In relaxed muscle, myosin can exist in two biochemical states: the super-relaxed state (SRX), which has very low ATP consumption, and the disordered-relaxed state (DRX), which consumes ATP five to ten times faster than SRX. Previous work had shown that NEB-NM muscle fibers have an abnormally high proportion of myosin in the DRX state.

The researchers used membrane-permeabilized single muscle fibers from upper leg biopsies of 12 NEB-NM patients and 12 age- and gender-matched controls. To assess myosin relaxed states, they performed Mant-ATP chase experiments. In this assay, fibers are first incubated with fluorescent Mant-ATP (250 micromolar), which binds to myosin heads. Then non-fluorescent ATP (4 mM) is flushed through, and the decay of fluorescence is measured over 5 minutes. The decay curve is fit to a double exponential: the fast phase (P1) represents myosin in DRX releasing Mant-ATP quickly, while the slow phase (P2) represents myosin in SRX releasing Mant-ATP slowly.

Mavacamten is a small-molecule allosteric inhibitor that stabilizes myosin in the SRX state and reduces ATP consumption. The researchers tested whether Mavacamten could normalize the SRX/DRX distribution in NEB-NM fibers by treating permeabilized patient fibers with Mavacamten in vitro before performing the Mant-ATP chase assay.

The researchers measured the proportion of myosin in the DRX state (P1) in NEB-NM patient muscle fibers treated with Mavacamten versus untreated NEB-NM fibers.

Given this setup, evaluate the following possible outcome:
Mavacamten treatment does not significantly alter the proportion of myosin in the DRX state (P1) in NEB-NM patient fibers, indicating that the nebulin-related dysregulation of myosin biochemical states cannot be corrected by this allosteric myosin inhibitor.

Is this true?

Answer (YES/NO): NO